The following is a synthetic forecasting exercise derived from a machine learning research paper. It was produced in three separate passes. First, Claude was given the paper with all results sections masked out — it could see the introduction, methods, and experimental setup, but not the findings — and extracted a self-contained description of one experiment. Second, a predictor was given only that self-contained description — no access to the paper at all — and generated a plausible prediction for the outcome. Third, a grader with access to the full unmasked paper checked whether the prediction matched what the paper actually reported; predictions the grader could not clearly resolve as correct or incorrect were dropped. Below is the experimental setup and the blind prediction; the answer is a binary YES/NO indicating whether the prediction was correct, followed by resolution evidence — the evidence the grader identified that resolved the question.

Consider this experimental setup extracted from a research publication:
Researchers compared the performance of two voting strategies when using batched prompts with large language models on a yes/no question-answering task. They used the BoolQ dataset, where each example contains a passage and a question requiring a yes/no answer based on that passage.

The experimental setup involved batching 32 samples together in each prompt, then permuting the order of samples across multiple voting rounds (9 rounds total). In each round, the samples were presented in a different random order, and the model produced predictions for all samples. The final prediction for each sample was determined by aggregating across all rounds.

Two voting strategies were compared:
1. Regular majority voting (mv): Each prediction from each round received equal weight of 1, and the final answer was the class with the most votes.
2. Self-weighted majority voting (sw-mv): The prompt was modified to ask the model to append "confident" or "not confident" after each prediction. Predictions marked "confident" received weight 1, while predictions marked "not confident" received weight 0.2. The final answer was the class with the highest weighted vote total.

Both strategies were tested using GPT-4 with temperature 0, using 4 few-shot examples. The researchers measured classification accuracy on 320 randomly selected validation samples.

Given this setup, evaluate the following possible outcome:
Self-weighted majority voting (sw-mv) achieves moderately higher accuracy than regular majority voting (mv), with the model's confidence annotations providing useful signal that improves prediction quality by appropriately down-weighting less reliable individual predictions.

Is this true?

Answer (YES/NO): NO